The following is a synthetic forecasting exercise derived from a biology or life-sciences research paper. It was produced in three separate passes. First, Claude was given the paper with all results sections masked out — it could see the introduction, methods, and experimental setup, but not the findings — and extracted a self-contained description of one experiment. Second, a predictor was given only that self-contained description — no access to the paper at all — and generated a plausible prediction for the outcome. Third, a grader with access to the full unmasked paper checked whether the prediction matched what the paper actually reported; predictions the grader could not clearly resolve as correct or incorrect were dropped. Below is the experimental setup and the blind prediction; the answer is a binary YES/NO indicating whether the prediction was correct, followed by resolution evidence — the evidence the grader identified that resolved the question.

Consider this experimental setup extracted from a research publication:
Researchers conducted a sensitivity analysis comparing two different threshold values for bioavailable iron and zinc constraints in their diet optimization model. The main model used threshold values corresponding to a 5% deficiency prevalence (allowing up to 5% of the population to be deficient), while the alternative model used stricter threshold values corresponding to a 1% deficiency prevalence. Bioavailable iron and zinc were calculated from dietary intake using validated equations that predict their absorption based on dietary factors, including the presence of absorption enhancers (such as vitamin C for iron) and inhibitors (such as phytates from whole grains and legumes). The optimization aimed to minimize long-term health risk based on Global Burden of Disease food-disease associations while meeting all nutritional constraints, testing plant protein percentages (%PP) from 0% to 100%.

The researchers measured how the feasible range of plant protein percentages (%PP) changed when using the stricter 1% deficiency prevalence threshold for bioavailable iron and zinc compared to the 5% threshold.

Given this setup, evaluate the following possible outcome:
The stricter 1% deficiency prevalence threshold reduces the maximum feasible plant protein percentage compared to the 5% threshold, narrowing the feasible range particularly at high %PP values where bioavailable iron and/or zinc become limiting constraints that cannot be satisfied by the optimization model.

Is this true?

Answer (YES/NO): YES